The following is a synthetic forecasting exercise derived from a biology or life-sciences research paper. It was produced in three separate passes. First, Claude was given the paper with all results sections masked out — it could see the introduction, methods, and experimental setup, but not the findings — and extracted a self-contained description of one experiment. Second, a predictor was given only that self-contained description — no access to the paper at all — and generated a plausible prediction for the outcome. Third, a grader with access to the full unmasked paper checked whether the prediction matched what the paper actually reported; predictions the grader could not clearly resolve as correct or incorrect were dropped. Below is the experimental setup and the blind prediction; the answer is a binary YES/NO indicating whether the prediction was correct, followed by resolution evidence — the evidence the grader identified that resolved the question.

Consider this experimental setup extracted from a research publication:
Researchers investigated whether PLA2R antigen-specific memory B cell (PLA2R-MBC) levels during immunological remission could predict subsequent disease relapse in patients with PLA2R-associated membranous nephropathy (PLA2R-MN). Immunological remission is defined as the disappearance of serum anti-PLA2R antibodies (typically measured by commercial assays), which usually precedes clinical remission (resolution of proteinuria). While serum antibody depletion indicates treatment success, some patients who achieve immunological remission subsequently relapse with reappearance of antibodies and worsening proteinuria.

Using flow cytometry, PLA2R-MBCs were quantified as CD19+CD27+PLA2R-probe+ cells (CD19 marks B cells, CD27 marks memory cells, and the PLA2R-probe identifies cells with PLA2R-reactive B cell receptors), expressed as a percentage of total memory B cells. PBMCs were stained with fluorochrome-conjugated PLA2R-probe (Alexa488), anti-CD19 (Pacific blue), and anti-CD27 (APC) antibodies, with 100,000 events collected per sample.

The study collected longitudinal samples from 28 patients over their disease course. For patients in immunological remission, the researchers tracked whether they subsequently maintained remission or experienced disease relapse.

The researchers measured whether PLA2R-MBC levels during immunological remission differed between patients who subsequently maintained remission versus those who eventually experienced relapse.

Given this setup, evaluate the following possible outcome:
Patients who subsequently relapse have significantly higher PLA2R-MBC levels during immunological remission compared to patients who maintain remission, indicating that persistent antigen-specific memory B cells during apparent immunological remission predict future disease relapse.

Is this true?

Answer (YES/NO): YES